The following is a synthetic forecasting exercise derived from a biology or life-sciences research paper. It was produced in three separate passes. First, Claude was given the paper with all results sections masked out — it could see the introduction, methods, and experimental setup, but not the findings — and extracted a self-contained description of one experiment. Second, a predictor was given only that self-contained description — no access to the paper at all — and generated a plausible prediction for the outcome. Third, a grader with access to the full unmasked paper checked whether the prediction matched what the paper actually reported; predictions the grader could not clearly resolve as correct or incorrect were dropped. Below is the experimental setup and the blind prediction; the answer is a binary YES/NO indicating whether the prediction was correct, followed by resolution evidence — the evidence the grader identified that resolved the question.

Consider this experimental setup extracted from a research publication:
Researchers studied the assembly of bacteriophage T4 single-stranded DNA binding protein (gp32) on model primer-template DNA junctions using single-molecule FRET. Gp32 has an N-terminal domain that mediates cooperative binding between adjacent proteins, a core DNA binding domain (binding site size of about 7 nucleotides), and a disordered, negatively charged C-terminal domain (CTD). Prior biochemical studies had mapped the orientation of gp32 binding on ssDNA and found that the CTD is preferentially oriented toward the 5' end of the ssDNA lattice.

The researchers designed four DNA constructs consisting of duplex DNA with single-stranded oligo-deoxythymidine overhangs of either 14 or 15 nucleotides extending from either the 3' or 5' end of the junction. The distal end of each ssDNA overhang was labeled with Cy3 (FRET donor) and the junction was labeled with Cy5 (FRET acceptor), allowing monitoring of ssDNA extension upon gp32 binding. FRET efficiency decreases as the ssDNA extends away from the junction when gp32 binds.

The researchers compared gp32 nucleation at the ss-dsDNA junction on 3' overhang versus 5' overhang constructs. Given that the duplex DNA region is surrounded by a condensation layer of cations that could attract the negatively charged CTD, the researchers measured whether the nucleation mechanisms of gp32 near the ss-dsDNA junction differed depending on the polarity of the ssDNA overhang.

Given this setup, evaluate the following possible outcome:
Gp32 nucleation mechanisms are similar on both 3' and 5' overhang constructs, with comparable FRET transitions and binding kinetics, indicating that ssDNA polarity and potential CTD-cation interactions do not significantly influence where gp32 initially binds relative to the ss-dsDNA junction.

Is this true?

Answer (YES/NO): NO